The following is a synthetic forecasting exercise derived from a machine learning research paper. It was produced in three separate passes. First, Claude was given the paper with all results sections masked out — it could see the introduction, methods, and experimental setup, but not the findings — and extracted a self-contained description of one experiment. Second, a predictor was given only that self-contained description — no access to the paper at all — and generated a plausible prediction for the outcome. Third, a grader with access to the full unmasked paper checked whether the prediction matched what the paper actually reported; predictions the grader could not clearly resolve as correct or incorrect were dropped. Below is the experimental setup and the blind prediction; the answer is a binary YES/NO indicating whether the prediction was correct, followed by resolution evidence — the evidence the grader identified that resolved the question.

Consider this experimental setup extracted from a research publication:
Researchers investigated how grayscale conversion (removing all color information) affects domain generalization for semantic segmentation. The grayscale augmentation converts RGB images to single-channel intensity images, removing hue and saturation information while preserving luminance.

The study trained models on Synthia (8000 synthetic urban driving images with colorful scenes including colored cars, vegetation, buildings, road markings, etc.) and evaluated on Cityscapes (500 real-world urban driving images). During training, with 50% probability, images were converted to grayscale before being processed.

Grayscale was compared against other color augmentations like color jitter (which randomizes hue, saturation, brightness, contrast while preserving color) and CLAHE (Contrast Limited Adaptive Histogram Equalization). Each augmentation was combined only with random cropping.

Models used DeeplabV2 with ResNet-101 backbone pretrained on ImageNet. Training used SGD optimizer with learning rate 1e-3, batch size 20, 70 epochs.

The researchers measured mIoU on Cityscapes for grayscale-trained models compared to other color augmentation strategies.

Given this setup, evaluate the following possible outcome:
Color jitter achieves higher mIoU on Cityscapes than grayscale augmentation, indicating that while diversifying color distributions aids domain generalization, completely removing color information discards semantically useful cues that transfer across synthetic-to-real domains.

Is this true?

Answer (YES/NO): NO